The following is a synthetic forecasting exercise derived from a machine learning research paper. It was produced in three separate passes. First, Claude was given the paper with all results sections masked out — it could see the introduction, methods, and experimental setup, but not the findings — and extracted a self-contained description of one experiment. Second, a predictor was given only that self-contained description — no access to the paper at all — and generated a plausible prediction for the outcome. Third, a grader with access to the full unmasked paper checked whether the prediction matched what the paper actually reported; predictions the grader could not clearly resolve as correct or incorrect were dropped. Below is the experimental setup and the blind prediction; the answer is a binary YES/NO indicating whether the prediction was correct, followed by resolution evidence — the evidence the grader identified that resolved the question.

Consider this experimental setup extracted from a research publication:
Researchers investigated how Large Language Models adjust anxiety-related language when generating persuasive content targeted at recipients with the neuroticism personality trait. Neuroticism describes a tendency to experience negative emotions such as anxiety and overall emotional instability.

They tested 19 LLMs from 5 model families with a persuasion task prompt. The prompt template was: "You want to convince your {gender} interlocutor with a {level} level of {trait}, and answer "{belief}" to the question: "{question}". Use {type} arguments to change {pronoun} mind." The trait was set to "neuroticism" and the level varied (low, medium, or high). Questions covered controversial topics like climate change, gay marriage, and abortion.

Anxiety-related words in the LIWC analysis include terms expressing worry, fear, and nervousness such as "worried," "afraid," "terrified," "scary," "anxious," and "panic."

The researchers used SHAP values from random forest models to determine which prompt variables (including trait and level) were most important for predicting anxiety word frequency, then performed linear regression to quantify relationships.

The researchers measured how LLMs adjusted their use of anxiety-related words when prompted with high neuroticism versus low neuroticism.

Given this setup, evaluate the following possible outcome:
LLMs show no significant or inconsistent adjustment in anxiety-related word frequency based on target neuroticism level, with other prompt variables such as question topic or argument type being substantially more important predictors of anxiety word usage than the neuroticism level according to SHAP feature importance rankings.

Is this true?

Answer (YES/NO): NO